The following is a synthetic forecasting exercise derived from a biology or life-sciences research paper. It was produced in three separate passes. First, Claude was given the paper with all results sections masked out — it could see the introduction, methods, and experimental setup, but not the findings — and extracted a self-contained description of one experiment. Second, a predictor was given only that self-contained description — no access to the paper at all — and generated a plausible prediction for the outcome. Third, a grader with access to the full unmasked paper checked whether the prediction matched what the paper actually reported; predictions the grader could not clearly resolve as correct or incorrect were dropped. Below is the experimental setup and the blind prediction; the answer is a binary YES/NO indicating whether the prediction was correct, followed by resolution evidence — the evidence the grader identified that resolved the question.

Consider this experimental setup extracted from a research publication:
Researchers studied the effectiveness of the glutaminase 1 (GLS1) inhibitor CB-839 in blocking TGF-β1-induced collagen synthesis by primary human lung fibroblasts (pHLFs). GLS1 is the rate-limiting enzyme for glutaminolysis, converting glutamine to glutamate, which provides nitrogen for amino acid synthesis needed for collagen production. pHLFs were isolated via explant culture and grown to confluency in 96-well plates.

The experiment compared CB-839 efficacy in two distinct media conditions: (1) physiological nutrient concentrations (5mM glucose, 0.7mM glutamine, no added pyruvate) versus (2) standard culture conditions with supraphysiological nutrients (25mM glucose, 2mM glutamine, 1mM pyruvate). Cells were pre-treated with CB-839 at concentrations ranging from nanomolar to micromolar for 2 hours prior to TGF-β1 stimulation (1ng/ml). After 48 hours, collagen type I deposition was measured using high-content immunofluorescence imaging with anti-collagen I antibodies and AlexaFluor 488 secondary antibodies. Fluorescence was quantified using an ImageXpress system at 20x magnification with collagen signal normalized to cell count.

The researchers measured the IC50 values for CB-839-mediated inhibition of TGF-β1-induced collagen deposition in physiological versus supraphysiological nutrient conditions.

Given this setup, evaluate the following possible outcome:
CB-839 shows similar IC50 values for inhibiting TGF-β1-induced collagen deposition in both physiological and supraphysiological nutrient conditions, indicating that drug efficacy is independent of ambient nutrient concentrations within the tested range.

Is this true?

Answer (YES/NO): NO